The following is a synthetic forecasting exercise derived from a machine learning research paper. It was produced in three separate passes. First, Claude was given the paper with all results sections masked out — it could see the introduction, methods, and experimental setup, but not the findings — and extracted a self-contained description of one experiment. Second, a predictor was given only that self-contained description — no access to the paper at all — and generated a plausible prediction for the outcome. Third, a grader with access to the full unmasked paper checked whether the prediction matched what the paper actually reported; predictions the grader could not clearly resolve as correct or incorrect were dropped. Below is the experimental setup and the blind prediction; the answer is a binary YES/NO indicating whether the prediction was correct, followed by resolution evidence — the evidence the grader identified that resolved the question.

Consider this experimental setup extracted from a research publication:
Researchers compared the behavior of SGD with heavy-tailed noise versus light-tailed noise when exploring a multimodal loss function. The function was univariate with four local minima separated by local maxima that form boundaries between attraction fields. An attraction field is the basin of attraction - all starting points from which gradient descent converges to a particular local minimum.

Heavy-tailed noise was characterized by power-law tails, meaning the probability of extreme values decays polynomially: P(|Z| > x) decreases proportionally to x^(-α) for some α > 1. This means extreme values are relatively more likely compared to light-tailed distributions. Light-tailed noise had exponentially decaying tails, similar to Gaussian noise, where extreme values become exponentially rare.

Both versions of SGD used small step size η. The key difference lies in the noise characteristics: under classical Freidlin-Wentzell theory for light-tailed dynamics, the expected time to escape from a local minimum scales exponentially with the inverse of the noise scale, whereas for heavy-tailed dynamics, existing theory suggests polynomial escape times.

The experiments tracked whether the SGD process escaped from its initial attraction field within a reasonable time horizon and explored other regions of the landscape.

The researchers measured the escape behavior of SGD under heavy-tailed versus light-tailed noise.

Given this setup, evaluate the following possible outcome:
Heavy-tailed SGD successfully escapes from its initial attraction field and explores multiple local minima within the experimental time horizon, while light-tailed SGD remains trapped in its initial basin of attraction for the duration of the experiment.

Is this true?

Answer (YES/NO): YES